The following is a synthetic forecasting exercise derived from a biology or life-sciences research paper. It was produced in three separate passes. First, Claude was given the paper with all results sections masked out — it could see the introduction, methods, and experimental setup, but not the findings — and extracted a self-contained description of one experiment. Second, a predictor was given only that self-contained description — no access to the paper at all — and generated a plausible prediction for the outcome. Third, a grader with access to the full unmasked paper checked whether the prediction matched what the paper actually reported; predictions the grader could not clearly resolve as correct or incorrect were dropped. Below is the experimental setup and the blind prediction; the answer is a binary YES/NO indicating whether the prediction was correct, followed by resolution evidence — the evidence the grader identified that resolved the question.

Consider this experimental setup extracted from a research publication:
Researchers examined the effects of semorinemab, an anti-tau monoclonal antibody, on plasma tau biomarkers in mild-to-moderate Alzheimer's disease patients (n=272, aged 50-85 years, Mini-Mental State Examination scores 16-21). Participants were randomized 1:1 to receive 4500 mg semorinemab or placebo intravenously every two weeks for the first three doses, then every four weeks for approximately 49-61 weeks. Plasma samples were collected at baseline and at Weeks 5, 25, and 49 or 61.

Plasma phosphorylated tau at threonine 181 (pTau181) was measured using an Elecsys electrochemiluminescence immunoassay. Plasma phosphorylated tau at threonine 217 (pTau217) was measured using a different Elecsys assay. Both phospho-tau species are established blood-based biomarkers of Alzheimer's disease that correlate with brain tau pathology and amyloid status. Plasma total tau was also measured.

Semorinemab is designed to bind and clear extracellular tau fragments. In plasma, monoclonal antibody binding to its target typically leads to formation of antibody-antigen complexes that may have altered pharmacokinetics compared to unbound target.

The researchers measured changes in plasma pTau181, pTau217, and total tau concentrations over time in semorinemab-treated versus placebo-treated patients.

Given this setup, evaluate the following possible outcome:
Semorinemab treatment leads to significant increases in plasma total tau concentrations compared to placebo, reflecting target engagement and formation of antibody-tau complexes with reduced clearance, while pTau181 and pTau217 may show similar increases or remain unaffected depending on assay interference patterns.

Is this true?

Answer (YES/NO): YES